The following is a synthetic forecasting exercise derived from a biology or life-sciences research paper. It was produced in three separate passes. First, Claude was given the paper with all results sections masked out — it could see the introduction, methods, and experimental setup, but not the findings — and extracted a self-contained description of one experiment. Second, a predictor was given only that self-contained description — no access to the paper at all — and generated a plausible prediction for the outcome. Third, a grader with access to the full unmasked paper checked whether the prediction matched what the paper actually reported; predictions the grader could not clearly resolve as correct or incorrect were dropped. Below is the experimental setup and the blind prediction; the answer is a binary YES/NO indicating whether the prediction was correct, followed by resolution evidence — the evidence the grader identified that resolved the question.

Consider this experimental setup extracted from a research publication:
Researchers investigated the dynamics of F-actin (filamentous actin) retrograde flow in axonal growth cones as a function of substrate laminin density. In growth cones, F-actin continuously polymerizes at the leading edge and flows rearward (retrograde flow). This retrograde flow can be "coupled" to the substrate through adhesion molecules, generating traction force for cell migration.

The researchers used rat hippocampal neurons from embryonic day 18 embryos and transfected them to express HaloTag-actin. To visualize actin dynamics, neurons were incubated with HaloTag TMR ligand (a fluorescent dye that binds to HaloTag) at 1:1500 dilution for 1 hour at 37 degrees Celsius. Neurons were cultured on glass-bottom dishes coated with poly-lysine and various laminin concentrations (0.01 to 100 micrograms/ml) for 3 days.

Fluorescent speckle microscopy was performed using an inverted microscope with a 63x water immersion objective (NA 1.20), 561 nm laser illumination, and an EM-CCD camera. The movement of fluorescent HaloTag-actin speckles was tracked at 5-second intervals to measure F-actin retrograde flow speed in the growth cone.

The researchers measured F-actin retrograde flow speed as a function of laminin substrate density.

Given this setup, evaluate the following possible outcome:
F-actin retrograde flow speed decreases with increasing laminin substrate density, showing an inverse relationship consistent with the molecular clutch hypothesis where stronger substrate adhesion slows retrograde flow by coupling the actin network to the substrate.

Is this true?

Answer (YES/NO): YES